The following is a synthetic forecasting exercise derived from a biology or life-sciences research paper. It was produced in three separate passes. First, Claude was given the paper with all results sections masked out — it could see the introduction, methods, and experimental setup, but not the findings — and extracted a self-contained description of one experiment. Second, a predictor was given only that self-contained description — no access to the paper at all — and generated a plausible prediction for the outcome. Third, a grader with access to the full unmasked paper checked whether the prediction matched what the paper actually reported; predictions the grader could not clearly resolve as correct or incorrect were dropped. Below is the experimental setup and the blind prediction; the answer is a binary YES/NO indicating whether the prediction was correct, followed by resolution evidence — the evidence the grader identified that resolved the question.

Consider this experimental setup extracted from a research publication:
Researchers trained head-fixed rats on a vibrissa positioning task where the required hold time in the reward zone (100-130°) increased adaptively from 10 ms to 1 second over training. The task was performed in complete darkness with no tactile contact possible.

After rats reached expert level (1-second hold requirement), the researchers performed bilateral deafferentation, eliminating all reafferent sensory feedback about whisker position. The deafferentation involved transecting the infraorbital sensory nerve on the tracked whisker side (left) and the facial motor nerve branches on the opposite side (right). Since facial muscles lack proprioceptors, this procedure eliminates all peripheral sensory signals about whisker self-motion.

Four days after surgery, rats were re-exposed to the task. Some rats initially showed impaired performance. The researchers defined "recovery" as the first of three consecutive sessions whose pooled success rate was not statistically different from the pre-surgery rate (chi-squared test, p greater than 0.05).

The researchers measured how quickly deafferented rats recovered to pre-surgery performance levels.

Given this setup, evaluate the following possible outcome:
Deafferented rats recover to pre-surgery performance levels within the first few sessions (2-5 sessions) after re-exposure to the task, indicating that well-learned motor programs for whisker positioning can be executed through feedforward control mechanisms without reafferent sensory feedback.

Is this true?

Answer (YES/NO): NO